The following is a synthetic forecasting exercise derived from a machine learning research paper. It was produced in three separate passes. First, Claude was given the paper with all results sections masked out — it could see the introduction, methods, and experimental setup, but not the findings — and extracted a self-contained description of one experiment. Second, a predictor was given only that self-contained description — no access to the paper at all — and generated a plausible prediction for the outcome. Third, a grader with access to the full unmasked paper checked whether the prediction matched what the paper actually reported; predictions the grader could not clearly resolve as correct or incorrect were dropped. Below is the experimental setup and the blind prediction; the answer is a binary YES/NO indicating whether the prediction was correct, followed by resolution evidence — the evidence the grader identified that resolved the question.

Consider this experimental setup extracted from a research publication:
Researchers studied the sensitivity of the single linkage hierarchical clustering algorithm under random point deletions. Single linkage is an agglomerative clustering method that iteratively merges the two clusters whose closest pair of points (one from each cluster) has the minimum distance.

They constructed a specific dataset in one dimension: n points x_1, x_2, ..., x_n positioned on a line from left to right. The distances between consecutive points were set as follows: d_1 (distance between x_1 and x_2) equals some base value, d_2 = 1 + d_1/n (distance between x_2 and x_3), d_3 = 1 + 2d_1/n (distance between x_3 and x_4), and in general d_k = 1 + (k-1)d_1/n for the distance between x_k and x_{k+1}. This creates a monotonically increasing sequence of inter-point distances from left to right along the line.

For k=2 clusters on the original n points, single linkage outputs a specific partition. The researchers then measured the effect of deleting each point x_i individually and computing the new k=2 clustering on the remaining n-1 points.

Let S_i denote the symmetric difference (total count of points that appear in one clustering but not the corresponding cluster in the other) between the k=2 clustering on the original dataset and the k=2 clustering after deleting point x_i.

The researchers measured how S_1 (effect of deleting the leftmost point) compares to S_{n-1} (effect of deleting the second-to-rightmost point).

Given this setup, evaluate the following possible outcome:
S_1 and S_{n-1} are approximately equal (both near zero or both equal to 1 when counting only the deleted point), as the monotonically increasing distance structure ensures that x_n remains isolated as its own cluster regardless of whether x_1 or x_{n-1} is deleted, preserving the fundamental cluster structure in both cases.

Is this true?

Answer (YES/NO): NO